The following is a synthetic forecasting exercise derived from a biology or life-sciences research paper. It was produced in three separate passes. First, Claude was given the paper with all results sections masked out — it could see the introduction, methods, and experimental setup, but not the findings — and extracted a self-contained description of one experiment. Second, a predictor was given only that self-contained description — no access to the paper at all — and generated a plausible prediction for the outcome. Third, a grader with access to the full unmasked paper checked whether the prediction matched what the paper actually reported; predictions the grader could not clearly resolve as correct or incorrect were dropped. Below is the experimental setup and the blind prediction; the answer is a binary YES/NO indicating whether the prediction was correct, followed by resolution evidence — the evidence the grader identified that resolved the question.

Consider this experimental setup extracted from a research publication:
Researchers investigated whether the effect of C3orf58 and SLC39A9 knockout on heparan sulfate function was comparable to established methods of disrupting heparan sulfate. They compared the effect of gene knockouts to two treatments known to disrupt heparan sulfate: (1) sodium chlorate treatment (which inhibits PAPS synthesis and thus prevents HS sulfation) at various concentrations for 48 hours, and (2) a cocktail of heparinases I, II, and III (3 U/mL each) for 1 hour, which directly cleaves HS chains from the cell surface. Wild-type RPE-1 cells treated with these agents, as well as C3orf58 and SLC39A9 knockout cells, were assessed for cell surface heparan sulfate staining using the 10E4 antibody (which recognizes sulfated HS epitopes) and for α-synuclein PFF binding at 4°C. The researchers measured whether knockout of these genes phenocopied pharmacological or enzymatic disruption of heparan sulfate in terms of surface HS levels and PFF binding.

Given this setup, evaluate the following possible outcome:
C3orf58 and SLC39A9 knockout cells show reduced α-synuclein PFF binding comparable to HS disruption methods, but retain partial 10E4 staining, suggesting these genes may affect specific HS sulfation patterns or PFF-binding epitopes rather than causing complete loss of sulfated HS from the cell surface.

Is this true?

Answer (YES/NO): NO